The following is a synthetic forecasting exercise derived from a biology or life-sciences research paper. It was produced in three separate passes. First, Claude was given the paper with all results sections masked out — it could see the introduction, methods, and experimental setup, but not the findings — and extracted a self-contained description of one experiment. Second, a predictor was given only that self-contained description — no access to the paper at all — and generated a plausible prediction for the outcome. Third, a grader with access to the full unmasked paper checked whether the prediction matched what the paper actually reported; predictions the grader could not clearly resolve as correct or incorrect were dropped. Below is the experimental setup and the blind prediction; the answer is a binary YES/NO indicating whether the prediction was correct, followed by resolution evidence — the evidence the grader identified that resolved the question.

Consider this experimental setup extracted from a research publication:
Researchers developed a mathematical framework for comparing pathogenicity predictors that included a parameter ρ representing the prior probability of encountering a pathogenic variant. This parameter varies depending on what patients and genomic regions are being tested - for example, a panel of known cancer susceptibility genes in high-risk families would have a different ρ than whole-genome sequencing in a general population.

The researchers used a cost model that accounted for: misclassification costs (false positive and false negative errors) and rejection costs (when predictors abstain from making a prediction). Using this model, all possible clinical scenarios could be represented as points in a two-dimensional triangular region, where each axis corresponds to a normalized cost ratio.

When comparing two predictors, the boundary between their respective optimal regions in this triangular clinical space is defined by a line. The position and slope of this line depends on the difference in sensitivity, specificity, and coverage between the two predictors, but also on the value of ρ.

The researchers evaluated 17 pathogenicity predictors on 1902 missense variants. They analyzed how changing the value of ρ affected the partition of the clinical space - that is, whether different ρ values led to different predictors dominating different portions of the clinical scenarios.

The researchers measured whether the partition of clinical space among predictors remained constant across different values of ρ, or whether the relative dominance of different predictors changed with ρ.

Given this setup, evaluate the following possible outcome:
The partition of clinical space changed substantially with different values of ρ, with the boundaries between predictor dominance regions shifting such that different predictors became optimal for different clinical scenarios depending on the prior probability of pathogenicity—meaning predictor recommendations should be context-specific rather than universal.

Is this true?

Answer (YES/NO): YES